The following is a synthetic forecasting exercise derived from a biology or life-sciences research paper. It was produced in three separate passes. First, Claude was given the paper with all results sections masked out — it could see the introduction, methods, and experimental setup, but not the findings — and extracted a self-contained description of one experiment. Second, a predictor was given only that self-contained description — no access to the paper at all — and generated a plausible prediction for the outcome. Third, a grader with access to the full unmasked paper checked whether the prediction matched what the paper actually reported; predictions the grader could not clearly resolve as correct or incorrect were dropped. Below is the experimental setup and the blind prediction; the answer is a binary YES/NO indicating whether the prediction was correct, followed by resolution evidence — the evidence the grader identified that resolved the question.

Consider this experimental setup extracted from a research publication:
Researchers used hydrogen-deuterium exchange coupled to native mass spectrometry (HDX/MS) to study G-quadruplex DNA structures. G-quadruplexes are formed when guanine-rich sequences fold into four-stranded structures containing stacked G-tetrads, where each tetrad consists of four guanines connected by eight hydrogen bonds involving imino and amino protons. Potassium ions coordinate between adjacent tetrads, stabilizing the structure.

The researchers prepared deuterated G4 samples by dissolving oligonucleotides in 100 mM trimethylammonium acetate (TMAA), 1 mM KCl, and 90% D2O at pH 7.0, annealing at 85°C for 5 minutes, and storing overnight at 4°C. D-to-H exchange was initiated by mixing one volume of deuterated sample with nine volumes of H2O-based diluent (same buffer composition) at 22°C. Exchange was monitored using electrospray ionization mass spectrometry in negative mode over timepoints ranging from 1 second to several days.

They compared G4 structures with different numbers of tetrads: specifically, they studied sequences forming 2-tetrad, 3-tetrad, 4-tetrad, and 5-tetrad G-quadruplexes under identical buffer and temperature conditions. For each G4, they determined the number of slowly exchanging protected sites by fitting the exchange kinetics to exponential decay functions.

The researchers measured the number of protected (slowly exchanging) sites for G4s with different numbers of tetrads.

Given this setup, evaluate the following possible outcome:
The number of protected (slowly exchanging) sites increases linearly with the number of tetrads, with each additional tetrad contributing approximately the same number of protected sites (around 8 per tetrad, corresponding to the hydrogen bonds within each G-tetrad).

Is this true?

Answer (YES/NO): NO